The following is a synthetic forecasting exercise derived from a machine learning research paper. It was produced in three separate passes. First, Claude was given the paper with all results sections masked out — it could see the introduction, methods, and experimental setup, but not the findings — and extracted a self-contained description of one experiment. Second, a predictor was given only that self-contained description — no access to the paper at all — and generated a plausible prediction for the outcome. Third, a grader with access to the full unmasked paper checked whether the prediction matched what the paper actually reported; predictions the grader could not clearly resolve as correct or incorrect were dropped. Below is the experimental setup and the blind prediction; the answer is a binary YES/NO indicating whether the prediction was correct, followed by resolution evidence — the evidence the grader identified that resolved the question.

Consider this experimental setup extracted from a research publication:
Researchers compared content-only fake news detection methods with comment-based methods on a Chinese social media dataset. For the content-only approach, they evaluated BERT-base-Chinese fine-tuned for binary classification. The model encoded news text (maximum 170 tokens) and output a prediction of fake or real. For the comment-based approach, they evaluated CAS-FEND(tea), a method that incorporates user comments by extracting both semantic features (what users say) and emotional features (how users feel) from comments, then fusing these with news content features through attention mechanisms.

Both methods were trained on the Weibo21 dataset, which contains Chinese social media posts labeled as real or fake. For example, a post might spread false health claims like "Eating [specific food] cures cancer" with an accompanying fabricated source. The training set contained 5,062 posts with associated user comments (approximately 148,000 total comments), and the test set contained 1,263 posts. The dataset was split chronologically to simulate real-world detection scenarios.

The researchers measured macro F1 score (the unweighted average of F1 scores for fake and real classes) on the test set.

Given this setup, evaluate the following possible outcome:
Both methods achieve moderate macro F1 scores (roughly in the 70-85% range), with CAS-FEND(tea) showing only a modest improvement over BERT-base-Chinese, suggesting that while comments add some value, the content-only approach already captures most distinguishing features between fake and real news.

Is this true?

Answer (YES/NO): NO